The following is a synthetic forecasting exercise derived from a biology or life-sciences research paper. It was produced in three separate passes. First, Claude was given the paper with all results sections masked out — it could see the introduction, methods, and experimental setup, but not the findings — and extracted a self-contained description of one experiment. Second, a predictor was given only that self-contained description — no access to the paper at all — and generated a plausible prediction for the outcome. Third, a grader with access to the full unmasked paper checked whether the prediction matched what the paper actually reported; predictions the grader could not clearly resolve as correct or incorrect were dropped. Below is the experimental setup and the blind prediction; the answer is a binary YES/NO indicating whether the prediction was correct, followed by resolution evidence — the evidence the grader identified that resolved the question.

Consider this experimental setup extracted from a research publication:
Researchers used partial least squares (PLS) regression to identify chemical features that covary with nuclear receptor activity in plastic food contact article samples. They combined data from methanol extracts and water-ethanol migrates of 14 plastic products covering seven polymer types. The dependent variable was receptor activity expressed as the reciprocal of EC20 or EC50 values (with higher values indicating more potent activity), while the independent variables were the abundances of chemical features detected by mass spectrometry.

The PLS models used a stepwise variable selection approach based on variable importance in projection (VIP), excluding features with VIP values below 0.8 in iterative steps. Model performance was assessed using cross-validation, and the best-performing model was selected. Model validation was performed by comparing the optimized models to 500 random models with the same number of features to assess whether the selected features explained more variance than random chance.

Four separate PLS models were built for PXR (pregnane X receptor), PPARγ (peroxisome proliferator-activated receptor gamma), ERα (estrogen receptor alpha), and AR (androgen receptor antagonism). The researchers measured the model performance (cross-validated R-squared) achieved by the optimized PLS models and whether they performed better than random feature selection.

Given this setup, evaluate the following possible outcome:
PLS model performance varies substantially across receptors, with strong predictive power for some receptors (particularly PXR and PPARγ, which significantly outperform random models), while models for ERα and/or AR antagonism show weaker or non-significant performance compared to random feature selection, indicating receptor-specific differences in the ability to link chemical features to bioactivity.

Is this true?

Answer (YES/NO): NO